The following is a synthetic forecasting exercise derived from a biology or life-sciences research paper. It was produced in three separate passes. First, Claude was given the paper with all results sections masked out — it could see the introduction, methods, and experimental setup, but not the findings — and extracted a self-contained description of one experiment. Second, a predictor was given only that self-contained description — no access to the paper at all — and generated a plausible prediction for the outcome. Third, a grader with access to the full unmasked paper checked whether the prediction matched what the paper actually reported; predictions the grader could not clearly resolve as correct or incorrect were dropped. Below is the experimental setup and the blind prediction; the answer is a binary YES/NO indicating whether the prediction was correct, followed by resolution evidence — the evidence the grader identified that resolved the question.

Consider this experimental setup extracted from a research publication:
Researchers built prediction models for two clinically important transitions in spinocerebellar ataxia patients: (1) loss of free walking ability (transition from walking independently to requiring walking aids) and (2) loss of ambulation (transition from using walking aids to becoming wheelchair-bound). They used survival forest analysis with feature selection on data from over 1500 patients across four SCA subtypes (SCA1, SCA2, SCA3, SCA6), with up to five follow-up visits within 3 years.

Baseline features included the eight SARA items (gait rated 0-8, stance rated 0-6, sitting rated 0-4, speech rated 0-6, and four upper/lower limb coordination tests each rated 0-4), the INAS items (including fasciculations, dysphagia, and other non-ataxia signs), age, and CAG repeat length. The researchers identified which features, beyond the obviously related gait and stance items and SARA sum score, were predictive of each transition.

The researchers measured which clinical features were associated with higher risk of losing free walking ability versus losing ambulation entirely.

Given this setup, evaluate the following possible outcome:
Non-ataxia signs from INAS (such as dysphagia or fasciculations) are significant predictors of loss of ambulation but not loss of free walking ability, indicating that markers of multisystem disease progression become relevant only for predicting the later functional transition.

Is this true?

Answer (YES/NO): NO